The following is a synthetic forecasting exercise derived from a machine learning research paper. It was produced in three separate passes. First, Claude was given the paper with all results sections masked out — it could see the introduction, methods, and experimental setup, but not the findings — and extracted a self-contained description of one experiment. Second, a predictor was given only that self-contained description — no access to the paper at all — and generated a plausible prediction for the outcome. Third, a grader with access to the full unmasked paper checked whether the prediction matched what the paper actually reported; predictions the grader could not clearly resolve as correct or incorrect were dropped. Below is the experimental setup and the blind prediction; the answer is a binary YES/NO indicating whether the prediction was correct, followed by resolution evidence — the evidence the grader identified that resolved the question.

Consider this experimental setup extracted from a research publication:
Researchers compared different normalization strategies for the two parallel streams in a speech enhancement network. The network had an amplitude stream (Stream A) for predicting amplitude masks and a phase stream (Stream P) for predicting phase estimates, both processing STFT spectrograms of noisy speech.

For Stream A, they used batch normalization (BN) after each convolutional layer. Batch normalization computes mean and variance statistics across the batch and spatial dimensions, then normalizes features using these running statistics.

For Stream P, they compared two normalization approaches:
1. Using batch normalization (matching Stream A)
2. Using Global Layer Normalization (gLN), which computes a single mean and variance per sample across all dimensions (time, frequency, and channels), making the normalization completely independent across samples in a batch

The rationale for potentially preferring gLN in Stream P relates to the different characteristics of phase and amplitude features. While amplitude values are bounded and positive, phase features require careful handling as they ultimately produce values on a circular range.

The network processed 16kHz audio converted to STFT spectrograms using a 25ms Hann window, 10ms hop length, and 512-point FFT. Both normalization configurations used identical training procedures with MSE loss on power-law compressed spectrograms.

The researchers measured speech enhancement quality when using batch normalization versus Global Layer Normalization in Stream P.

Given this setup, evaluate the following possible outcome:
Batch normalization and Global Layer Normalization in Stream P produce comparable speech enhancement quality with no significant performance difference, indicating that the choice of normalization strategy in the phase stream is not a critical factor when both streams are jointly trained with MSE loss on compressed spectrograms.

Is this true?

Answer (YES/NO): NO